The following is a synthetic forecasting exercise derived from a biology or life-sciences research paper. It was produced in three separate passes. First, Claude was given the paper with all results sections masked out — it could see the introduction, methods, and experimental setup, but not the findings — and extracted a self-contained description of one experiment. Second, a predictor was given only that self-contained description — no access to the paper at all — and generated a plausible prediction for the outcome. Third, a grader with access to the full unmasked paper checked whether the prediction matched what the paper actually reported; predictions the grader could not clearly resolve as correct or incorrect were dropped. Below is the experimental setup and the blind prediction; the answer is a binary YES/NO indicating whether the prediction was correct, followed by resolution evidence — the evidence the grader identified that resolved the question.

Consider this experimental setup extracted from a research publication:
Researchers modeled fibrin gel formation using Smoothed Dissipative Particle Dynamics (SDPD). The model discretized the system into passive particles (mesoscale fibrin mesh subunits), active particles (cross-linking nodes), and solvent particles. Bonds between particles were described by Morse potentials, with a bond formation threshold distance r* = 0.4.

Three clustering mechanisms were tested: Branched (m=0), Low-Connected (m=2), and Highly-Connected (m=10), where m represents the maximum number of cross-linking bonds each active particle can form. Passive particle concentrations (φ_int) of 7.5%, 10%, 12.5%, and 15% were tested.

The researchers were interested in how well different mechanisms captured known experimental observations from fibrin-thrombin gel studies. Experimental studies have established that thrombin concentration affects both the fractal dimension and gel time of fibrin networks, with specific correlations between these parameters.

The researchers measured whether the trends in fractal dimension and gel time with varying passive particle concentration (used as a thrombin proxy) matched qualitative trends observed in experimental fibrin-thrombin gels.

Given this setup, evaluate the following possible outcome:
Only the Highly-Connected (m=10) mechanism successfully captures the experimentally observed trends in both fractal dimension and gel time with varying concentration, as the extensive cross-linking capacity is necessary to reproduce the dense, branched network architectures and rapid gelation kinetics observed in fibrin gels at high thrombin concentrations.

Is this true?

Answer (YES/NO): YES